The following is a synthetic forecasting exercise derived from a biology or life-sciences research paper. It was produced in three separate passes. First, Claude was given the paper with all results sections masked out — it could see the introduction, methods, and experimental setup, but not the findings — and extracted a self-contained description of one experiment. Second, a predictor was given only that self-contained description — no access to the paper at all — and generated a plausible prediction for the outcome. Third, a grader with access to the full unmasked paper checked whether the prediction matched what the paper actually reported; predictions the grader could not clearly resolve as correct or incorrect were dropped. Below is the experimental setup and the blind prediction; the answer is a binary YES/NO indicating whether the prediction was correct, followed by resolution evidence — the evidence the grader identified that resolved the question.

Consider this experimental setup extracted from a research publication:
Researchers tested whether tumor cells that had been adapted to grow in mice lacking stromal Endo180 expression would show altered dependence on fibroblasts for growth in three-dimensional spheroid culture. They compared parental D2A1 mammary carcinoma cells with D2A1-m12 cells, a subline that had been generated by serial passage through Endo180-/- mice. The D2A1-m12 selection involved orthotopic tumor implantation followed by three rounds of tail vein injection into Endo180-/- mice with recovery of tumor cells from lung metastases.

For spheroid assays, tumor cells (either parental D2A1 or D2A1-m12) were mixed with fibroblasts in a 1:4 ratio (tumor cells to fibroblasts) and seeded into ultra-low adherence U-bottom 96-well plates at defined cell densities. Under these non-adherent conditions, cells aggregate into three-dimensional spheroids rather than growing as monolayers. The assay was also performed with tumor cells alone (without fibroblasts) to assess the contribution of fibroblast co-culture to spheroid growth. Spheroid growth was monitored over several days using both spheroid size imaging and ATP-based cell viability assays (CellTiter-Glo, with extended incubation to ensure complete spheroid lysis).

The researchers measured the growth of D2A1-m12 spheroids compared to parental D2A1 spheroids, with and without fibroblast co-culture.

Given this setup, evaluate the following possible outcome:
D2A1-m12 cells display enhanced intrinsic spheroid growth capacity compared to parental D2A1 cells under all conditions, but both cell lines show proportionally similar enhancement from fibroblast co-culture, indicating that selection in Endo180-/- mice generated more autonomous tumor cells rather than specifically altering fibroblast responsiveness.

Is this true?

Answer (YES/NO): NO